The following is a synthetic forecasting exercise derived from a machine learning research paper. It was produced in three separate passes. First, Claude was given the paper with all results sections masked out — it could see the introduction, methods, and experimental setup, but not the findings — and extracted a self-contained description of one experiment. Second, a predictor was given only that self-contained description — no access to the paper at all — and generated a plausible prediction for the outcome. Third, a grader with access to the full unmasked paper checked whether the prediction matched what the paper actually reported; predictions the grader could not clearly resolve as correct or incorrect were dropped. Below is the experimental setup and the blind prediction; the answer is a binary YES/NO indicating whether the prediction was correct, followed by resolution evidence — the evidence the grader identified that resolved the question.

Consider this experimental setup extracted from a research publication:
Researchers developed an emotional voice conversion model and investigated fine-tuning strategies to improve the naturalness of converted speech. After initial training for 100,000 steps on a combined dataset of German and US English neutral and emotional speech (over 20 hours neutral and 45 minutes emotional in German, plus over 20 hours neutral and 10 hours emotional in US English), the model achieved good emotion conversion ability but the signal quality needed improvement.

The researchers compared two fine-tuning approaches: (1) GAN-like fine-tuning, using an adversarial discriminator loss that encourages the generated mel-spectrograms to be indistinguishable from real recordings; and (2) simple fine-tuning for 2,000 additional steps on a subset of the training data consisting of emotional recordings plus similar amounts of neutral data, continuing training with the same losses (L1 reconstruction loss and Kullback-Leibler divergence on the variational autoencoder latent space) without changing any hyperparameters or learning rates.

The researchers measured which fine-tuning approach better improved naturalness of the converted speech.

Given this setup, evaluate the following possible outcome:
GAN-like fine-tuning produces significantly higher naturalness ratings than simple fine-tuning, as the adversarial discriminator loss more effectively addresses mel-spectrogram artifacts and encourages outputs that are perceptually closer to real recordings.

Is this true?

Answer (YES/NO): NO